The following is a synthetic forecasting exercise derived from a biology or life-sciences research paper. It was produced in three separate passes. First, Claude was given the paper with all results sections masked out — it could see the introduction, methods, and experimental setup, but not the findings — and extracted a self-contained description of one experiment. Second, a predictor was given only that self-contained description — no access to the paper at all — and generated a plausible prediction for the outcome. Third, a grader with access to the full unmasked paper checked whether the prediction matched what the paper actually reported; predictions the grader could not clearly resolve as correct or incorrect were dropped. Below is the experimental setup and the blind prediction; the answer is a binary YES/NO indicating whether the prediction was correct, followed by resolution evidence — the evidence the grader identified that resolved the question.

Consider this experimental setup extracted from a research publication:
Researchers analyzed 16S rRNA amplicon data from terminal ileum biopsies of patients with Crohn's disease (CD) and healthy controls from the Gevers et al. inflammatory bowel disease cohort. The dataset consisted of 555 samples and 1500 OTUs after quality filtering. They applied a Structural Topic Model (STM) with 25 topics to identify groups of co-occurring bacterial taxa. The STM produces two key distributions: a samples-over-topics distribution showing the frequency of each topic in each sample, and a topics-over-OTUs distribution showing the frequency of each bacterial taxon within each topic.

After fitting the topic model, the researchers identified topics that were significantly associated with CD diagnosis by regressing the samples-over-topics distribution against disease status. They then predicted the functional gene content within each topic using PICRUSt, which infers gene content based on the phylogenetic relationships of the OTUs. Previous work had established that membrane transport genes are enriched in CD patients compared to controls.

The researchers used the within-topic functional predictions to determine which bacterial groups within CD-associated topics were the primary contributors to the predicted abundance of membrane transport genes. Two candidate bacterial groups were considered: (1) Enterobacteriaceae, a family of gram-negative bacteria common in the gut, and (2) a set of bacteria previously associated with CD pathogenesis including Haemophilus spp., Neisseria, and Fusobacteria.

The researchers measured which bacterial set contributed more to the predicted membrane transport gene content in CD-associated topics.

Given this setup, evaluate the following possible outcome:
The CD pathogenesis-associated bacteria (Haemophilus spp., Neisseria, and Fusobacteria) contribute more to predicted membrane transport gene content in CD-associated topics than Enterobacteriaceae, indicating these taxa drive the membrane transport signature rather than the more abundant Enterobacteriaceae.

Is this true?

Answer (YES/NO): NO